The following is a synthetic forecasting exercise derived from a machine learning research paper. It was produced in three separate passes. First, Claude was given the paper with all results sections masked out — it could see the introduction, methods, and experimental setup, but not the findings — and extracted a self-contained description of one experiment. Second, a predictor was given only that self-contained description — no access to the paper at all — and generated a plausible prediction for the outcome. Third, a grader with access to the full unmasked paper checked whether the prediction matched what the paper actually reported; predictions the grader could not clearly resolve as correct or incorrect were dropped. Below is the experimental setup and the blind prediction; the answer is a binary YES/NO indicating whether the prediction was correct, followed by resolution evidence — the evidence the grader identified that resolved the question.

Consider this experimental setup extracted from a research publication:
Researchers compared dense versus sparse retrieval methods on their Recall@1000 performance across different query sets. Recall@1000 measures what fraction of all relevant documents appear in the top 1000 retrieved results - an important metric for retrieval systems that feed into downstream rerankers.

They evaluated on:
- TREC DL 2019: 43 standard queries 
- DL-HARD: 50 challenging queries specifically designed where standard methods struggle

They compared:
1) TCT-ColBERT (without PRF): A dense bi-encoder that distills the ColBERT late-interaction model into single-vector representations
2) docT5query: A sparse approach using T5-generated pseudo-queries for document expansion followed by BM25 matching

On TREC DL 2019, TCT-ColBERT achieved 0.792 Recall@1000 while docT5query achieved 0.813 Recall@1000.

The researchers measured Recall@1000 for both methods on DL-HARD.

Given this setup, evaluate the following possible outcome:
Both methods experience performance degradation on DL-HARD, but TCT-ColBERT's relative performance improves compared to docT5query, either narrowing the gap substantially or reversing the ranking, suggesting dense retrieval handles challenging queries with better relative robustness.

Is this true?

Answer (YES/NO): NO